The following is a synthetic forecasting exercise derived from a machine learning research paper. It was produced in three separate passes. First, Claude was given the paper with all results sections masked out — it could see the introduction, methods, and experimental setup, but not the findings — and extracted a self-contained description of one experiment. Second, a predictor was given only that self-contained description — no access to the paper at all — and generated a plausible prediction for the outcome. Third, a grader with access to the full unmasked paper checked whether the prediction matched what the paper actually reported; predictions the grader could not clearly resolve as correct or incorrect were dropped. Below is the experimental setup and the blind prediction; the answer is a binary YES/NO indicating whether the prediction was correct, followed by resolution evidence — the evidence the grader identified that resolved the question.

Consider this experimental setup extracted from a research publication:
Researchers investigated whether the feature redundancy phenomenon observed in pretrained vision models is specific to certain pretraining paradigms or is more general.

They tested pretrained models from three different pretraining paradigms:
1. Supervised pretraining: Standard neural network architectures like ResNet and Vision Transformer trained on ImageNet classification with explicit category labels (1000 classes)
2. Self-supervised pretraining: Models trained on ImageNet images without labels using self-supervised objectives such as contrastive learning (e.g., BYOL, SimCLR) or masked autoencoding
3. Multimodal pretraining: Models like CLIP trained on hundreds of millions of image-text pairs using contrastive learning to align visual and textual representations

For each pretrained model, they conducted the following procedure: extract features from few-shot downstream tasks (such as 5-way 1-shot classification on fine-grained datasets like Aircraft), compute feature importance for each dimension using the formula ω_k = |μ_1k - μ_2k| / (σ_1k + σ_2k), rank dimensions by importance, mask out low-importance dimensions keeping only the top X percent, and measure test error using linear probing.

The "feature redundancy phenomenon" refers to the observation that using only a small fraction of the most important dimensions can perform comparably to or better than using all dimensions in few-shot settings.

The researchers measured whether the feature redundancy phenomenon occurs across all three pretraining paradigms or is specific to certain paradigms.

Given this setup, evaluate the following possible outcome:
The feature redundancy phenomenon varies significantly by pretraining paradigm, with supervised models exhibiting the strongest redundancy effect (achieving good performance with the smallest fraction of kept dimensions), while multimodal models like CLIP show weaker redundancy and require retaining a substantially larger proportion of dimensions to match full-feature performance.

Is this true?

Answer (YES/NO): NO